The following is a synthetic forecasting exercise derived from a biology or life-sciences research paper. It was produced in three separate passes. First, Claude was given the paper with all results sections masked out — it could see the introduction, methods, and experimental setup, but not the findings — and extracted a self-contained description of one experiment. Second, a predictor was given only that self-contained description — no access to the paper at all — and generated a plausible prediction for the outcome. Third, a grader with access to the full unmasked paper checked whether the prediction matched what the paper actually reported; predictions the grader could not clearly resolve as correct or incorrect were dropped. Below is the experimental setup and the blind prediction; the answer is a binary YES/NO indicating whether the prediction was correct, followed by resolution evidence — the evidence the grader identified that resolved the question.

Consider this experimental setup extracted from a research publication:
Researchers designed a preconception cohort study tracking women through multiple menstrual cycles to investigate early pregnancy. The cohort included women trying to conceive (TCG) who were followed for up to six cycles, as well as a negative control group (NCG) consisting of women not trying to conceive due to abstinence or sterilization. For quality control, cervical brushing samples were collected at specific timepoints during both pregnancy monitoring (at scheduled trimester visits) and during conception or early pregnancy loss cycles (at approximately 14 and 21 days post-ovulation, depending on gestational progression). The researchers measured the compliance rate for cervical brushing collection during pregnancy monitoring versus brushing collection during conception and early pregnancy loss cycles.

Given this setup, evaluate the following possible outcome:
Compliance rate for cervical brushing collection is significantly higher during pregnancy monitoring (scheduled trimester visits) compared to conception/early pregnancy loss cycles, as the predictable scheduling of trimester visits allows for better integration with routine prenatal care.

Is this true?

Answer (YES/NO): NO